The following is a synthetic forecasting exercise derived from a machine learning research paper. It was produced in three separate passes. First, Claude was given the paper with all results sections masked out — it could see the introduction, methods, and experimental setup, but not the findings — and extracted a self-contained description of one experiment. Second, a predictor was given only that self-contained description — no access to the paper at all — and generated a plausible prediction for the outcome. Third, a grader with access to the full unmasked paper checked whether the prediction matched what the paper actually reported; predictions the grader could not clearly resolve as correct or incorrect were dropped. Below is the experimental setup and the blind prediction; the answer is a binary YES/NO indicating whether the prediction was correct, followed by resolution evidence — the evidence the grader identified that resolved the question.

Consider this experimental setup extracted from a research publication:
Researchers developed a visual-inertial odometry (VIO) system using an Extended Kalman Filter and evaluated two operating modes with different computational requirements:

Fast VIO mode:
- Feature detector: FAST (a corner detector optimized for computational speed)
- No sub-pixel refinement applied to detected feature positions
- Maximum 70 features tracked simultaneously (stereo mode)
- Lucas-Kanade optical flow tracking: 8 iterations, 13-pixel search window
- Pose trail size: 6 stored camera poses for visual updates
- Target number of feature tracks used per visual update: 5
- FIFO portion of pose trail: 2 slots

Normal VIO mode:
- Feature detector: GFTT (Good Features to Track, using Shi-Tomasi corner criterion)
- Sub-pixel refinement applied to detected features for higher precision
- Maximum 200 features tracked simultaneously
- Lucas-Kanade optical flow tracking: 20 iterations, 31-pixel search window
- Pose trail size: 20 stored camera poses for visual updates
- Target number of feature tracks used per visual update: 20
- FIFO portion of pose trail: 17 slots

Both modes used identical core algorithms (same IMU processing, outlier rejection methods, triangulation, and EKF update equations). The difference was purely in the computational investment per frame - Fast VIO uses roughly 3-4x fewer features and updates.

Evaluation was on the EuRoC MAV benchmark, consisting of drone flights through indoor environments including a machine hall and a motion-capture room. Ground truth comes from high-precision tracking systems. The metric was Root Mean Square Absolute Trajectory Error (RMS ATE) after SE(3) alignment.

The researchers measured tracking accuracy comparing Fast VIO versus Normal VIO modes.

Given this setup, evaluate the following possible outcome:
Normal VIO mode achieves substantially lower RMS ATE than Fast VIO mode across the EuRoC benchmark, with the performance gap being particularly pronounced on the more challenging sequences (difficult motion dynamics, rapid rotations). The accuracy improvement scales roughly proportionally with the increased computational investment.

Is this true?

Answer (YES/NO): NO